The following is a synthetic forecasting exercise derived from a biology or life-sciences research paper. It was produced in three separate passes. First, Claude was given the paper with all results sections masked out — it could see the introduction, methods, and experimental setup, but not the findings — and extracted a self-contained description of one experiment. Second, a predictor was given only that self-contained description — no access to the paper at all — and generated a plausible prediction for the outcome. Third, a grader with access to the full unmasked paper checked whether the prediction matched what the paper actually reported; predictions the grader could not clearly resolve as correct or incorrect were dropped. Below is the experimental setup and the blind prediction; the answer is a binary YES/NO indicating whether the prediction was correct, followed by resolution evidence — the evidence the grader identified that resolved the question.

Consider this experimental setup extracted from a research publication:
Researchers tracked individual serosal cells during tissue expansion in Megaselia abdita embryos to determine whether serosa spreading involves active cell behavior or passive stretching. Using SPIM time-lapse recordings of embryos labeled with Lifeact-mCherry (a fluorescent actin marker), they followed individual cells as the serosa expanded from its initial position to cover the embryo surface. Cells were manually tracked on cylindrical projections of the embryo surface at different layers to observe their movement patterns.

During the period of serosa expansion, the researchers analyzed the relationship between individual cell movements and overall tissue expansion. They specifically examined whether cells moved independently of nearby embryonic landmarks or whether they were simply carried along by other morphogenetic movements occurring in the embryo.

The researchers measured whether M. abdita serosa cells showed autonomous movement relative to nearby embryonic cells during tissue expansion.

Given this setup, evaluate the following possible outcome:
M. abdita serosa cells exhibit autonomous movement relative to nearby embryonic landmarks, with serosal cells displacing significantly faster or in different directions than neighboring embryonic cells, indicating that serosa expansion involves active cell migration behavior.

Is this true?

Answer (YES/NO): YES